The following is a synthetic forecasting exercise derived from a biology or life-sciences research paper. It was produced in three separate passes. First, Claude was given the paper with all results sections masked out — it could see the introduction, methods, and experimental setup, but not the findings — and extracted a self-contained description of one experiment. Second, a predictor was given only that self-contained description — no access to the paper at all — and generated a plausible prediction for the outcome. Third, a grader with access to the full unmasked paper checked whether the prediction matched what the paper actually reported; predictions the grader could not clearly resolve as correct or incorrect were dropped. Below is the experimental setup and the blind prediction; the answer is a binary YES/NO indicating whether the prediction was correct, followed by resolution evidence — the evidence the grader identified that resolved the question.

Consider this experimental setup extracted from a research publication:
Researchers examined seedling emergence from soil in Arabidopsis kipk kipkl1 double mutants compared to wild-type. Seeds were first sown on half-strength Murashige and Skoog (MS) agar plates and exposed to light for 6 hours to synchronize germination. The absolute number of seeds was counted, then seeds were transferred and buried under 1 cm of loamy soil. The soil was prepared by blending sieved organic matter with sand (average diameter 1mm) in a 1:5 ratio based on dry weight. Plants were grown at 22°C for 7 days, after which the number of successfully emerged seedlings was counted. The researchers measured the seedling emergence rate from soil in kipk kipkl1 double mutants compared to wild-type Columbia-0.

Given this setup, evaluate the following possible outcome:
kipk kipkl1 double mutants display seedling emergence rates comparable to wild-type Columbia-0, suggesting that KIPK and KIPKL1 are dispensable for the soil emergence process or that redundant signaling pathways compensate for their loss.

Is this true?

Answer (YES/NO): NO